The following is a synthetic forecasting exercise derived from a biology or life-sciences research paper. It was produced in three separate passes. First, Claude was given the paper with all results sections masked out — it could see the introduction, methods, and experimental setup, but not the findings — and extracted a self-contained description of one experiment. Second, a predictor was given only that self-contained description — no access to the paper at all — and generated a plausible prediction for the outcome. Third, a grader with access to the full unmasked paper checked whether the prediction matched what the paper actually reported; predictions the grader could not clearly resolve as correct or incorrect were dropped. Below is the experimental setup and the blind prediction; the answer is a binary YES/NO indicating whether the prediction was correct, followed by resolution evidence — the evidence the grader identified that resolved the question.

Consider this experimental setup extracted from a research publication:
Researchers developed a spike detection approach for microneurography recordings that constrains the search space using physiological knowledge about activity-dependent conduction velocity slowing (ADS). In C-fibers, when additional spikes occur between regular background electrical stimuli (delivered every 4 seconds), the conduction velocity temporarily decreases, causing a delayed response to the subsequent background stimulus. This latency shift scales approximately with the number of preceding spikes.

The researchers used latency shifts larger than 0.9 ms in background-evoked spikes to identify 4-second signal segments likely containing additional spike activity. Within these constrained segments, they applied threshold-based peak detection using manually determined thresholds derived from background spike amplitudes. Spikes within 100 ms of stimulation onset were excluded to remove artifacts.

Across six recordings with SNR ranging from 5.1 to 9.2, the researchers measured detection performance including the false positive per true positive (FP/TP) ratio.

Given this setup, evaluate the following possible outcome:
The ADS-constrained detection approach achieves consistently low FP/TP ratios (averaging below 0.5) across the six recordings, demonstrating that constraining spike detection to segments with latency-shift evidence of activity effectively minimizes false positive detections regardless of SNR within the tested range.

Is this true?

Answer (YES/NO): NO